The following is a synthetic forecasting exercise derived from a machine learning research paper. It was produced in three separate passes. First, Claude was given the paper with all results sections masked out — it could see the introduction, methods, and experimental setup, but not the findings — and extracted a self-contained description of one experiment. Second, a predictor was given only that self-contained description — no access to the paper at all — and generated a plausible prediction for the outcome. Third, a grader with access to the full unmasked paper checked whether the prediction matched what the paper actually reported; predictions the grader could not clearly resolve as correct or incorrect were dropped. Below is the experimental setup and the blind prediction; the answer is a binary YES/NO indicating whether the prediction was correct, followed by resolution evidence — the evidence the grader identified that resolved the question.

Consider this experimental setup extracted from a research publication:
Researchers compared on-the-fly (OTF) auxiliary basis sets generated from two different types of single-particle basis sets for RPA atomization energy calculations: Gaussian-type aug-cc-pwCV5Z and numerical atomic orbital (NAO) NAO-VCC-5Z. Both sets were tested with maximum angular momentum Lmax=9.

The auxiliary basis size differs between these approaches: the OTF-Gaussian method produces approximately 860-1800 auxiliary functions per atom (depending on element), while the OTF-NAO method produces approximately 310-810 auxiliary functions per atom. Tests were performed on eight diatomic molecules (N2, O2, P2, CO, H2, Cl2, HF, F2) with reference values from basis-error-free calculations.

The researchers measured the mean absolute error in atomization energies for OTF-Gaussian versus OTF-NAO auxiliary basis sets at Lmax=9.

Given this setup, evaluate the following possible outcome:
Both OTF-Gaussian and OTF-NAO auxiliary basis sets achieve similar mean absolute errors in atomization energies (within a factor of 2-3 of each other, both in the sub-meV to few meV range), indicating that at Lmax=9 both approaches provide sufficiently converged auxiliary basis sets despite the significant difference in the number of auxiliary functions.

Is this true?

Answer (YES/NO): NO